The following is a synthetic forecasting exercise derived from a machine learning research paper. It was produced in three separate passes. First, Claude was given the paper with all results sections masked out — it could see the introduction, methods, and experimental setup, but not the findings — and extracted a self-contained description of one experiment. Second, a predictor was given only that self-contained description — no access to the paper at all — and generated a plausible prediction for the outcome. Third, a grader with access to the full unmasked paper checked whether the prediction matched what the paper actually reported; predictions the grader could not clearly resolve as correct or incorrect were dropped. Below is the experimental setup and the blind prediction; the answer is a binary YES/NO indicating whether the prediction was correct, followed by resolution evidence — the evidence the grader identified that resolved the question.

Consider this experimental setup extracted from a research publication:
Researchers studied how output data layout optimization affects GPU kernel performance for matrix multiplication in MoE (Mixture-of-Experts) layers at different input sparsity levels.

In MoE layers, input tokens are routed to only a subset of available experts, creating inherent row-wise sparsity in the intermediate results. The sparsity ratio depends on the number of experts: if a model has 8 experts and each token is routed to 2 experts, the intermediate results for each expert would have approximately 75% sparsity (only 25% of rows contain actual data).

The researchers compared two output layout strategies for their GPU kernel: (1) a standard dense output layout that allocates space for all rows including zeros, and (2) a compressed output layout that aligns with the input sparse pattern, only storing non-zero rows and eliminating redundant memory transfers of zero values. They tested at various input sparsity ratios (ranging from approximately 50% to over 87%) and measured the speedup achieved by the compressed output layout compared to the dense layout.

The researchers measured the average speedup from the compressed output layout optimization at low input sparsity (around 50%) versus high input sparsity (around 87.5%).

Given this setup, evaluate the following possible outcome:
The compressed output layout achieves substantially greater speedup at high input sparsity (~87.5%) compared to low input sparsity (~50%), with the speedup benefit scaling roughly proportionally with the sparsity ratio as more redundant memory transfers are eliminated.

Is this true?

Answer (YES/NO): NO